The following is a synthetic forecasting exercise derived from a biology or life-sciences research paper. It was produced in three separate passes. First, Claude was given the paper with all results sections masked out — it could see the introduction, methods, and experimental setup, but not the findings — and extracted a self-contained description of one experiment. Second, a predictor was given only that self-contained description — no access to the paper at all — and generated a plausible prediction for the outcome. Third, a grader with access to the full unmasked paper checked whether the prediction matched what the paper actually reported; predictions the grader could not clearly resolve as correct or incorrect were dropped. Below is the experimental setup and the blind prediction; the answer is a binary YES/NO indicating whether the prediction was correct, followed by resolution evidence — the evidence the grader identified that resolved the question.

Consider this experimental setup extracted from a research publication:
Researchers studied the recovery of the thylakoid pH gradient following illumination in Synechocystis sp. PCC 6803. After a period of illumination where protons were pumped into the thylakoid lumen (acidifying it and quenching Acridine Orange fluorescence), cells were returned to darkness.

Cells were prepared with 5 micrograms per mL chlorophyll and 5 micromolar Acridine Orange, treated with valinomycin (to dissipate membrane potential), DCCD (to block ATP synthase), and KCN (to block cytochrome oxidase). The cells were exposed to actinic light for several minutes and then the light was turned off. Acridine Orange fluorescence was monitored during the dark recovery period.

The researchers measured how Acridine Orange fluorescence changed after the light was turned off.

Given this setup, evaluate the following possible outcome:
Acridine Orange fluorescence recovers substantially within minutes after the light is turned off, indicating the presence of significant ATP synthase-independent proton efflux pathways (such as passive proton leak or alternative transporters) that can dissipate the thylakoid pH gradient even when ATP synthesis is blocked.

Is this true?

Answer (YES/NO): YES